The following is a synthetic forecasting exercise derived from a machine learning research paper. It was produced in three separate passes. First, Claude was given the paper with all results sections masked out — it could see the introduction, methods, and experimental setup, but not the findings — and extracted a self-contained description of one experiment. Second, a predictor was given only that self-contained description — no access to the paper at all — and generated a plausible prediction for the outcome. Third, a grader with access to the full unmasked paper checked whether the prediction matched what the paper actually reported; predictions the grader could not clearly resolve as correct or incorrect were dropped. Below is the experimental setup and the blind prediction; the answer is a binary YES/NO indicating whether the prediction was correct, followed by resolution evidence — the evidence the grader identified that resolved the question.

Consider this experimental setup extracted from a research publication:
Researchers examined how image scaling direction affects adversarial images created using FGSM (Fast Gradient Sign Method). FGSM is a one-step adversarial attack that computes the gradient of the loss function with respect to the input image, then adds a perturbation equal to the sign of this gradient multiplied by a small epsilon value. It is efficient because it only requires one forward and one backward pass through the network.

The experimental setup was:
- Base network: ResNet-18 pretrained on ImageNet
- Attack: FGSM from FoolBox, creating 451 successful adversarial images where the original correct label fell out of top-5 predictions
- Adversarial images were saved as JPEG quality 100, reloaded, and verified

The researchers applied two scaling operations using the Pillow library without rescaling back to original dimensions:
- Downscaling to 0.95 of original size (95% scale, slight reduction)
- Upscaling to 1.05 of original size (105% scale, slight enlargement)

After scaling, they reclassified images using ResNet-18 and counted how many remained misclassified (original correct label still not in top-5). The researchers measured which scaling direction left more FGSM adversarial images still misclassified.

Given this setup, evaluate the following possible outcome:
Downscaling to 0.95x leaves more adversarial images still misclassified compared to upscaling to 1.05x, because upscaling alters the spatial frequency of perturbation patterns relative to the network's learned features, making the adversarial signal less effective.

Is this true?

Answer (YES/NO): NO